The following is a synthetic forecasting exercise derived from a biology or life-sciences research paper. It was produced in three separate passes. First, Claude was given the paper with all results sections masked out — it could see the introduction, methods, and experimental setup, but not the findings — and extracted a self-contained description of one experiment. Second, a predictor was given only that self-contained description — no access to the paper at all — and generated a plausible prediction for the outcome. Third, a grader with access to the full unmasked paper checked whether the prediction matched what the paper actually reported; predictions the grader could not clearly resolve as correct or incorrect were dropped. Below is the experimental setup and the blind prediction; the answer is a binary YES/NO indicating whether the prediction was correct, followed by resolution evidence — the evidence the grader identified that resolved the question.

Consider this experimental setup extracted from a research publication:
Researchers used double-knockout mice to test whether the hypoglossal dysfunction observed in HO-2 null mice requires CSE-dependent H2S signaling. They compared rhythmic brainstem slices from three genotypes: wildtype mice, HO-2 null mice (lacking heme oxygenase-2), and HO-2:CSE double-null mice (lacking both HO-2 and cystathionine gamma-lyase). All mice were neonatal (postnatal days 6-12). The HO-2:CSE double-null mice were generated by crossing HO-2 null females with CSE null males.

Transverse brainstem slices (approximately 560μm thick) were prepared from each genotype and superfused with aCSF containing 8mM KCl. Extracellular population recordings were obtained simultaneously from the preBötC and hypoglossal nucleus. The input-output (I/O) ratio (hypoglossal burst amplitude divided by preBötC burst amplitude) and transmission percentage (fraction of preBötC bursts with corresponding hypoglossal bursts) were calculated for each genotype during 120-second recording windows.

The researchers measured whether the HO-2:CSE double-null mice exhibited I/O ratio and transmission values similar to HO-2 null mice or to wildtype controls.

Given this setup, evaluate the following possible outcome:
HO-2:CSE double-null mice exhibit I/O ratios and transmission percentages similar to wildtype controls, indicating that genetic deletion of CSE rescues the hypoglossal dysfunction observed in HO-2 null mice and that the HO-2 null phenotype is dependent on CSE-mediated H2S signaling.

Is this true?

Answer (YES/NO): YES